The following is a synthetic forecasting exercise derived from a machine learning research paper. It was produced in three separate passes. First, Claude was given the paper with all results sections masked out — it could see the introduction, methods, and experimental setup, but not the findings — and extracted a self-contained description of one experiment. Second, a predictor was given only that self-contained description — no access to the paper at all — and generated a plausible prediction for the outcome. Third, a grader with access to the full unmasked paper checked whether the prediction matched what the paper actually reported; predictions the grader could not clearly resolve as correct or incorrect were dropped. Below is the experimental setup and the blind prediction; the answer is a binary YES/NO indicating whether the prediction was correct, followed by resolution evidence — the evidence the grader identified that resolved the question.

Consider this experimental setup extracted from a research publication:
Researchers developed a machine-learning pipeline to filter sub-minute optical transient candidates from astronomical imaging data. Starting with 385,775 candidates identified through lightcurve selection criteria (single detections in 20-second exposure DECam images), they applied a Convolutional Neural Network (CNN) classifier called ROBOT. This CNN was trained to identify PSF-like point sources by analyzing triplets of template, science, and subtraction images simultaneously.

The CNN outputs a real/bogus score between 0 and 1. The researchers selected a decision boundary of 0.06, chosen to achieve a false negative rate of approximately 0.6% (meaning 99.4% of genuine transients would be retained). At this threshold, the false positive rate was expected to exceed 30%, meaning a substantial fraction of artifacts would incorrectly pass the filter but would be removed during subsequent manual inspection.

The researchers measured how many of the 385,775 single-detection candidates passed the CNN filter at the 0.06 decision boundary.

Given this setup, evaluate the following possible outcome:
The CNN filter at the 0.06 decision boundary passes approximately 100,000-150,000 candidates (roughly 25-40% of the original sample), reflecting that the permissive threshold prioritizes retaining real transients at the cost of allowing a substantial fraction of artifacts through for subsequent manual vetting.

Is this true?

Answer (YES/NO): NO